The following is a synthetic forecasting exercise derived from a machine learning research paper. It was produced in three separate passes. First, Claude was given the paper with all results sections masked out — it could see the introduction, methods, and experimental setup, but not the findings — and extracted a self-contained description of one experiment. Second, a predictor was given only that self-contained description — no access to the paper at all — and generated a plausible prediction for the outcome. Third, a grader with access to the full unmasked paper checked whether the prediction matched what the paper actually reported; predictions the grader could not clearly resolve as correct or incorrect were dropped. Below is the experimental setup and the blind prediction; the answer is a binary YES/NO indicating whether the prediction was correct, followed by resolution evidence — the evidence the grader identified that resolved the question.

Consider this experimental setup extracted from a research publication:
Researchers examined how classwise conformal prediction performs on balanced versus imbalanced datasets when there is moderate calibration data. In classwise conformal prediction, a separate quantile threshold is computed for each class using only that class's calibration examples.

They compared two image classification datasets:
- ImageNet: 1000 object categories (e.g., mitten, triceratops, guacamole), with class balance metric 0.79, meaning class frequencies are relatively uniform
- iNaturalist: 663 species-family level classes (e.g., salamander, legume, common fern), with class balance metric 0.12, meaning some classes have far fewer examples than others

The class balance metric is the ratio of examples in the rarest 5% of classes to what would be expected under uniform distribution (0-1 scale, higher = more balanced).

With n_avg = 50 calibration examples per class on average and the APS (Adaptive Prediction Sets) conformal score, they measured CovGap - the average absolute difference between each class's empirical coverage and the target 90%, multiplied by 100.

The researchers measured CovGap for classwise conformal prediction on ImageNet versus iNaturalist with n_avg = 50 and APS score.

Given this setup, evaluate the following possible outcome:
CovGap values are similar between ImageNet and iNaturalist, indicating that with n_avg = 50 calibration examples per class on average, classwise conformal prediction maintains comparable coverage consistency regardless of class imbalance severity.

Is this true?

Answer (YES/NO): NO